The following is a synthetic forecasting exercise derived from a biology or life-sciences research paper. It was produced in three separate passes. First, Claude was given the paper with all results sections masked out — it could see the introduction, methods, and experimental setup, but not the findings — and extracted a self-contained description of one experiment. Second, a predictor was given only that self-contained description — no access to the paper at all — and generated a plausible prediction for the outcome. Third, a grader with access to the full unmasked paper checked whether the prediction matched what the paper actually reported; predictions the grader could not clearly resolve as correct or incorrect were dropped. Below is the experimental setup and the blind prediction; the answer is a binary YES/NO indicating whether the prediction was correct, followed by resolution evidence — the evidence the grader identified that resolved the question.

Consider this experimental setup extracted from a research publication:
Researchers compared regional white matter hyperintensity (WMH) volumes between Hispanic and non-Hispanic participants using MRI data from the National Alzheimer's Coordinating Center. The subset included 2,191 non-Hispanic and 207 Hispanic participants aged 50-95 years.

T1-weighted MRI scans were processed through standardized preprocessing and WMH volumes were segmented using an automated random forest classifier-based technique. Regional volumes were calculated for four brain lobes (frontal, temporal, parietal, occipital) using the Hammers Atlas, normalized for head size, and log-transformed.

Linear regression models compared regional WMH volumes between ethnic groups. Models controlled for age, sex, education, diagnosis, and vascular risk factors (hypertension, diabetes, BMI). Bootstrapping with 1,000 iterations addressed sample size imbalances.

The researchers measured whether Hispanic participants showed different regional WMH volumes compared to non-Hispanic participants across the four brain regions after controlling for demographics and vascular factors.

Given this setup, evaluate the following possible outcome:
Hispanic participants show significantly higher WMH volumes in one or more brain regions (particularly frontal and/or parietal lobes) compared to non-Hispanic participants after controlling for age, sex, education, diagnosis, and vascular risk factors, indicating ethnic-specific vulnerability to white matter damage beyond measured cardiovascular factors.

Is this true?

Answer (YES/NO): NO